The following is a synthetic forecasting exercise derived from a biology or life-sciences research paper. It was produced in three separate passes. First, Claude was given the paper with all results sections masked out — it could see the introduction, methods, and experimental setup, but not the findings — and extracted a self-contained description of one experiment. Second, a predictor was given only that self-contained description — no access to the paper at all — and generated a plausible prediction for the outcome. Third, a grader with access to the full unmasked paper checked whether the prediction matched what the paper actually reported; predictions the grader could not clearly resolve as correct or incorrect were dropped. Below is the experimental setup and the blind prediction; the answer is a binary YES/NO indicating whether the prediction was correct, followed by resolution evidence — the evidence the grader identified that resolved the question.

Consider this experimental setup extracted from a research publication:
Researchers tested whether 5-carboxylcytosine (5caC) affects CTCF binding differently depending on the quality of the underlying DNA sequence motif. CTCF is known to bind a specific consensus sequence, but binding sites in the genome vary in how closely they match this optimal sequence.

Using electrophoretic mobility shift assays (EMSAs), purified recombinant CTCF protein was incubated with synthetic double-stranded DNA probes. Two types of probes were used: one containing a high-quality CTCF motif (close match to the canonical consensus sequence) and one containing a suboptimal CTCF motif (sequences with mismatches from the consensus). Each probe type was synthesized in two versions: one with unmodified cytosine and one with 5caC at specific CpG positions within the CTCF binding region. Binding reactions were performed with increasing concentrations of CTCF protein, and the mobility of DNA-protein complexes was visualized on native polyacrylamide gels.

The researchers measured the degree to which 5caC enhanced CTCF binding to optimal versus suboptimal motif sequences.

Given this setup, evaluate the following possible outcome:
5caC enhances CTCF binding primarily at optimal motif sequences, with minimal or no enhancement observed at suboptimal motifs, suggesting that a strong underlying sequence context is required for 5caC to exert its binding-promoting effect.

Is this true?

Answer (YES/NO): NO